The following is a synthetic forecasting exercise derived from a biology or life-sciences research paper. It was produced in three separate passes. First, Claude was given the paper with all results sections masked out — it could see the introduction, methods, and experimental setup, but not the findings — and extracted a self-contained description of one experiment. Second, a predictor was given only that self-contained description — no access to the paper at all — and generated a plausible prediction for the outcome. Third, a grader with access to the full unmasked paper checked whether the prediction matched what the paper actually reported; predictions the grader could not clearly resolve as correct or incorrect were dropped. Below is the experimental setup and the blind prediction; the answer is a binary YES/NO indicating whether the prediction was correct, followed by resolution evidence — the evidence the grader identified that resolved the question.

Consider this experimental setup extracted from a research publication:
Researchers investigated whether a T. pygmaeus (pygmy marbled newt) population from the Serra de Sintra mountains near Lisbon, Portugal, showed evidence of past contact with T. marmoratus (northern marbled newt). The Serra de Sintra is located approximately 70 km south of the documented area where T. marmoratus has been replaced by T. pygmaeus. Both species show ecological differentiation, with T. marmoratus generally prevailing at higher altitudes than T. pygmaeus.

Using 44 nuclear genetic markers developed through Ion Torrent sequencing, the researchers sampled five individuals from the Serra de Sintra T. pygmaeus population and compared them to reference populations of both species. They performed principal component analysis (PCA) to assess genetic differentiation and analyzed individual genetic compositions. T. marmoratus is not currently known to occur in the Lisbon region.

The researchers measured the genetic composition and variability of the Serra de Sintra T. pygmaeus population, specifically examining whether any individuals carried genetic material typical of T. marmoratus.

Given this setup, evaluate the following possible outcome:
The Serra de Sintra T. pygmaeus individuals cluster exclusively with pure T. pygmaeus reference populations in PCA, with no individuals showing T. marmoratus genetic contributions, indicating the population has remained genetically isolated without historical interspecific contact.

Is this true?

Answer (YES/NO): NO